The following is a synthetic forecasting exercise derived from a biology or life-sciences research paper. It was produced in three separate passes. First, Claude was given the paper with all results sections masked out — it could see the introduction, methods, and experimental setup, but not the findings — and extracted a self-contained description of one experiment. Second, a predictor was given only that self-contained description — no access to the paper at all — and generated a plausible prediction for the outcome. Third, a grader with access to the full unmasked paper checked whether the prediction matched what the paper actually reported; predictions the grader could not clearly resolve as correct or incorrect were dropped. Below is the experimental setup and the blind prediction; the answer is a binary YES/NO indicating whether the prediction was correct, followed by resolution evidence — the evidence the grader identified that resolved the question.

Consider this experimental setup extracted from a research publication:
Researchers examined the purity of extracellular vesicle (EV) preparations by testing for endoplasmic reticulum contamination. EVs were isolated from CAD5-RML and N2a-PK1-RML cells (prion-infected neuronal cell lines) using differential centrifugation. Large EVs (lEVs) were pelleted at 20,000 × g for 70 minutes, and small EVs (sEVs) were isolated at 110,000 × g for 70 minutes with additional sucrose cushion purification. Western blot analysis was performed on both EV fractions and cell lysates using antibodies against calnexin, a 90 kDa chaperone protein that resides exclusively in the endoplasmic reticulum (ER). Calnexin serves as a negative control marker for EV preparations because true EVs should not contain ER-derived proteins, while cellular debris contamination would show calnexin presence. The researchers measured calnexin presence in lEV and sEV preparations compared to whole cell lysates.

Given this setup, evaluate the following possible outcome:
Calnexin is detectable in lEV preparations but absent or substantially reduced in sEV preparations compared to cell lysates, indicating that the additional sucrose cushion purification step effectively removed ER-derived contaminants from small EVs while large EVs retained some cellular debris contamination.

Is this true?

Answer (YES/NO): NO